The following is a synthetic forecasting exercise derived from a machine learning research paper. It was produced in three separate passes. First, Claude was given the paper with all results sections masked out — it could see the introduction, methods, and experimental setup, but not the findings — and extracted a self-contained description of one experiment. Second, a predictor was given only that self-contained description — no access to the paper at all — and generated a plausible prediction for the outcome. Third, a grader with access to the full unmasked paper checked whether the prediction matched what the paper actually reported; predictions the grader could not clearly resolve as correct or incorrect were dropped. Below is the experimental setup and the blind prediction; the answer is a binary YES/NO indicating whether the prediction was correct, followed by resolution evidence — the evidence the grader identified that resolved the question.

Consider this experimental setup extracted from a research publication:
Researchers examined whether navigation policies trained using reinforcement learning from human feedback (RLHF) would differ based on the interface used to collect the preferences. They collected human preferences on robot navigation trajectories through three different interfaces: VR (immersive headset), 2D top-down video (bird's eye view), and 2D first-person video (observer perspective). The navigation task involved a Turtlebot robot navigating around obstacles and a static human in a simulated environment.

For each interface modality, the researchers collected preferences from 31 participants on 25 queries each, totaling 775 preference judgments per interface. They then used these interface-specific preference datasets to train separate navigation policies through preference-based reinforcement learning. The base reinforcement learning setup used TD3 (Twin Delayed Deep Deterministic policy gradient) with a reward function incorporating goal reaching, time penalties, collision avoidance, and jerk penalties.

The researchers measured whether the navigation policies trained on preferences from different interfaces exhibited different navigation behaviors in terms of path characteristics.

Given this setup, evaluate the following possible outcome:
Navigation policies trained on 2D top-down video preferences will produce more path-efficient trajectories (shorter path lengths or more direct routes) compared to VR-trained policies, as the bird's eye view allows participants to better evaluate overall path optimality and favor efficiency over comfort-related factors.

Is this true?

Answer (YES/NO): YES